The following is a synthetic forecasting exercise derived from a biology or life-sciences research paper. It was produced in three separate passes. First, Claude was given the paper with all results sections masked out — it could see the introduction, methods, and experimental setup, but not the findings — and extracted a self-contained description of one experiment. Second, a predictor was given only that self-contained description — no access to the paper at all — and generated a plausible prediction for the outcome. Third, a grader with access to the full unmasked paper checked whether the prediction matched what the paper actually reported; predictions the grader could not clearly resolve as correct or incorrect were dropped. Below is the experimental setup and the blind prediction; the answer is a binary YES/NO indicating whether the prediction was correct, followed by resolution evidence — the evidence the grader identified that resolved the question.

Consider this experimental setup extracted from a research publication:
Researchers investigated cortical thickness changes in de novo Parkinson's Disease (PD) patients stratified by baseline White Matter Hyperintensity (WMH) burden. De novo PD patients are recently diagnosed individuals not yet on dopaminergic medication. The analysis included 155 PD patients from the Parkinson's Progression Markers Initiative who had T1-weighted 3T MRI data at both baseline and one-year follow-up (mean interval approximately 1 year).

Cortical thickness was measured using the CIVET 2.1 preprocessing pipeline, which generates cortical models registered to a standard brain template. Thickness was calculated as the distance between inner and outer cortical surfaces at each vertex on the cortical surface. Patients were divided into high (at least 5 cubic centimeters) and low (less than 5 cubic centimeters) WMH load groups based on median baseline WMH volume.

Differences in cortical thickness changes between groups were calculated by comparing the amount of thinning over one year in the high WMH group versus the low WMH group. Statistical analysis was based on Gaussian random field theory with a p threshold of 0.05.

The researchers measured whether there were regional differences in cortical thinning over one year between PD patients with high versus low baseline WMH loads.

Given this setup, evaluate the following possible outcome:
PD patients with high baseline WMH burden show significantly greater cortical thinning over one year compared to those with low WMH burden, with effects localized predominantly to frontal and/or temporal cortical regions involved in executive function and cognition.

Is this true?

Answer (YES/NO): YES